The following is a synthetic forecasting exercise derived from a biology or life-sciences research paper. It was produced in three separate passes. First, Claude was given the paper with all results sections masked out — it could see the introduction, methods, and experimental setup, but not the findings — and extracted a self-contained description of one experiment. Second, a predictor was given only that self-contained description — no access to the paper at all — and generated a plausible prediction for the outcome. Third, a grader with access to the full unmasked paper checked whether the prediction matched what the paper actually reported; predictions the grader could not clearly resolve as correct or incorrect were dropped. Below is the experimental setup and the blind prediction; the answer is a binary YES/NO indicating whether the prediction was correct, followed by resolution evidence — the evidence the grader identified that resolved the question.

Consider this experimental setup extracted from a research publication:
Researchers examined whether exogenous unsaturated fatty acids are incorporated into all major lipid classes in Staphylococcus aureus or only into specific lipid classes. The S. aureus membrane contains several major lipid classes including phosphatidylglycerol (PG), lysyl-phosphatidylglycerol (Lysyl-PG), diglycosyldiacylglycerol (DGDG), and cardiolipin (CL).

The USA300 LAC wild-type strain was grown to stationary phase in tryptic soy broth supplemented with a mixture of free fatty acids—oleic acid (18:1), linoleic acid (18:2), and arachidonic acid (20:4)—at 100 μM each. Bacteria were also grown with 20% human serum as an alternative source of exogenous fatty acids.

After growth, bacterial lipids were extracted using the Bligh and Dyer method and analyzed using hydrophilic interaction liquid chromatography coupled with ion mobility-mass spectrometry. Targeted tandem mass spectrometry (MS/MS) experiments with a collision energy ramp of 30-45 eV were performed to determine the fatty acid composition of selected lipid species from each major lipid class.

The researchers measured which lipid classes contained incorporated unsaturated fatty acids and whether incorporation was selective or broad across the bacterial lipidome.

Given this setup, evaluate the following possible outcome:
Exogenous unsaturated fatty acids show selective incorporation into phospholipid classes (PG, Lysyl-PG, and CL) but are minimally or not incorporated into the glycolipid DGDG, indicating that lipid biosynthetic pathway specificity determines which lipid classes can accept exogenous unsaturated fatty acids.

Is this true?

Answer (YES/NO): NO